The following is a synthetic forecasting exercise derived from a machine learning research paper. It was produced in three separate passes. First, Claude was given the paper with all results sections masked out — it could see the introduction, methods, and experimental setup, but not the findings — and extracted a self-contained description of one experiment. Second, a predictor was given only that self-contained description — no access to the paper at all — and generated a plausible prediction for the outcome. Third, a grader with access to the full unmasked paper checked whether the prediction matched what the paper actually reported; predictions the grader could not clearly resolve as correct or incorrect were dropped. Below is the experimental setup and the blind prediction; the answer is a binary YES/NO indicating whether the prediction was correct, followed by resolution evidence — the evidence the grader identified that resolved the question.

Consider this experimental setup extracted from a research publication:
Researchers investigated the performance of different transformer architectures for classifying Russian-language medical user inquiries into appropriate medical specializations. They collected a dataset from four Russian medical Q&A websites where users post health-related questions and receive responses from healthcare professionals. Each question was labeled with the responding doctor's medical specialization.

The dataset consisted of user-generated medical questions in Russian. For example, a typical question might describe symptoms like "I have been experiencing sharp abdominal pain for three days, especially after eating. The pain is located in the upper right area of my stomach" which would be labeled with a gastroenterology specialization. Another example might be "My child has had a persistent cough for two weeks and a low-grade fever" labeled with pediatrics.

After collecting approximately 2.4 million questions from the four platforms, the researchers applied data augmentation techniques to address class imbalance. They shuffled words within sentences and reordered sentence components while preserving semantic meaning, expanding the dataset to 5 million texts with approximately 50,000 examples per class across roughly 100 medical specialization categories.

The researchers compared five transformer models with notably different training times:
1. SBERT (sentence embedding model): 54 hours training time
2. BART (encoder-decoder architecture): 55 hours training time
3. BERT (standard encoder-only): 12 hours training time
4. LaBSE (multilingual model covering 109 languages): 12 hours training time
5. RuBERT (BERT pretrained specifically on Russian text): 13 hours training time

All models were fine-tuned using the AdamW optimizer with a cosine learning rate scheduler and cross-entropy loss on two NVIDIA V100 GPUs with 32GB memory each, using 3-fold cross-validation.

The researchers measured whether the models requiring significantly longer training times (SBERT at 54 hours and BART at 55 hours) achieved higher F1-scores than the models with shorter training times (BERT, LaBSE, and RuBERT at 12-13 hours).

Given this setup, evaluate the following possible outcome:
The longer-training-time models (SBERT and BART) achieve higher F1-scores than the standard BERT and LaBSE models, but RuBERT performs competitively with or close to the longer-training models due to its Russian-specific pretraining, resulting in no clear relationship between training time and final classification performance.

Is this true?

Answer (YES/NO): NO